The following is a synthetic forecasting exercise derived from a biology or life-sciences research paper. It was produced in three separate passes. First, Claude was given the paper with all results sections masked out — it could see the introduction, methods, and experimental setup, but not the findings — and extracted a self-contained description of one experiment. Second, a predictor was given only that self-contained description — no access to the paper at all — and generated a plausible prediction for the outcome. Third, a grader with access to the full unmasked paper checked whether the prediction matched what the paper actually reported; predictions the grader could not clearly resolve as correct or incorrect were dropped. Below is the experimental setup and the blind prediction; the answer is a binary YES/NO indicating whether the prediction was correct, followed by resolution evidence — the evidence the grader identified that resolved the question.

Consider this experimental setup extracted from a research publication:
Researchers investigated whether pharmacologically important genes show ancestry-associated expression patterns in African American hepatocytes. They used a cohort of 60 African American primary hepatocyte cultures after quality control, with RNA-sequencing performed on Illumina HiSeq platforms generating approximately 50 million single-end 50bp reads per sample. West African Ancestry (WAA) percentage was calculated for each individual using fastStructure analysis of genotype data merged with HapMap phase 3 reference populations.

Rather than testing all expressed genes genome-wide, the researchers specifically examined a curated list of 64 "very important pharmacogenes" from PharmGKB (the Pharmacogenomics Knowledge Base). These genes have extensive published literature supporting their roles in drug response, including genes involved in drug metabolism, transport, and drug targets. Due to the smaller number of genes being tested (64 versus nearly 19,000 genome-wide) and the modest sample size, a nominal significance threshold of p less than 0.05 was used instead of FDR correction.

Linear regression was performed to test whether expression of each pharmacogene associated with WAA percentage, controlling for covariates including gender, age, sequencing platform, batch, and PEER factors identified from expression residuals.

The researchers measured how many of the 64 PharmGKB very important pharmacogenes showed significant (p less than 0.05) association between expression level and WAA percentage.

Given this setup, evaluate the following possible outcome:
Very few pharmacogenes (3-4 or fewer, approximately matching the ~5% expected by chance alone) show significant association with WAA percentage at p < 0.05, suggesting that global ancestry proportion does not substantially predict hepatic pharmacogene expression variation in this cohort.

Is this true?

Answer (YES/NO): NO